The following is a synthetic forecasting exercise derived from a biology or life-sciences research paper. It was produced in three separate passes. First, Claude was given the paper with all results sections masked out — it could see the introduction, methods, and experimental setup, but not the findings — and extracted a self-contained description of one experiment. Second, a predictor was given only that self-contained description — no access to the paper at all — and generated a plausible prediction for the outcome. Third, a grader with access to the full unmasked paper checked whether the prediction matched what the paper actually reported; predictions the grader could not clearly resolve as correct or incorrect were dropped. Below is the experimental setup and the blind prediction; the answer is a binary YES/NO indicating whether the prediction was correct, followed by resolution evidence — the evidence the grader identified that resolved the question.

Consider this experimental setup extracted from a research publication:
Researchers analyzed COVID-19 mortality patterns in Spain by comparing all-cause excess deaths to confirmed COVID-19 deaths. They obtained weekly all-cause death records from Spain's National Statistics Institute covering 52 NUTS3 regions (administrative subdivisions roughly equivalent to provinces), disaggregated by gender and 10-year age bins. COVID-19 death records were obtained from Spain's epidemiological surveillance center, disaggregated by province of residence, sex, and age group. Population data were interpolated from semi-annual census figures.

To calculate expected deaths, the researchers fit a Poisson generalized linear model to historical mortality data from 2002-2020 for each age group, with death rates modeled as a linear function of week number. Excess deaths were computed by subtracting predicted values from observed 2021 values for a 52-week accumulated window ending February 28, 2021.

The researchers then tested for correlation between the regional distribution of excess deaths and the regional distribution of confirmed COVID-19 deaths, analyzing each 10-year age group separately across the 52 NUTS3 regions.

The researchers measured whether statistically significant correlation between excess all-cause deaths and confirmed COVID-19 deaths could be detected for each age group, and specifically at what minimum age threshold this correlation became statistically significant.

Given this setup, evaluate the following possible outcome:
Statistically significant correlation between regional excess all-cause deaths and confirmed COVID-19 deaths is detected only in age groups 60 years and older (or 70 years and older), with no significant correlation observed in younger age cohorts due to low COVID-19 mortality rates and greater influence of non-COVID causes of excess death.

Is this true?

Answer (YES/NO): NO